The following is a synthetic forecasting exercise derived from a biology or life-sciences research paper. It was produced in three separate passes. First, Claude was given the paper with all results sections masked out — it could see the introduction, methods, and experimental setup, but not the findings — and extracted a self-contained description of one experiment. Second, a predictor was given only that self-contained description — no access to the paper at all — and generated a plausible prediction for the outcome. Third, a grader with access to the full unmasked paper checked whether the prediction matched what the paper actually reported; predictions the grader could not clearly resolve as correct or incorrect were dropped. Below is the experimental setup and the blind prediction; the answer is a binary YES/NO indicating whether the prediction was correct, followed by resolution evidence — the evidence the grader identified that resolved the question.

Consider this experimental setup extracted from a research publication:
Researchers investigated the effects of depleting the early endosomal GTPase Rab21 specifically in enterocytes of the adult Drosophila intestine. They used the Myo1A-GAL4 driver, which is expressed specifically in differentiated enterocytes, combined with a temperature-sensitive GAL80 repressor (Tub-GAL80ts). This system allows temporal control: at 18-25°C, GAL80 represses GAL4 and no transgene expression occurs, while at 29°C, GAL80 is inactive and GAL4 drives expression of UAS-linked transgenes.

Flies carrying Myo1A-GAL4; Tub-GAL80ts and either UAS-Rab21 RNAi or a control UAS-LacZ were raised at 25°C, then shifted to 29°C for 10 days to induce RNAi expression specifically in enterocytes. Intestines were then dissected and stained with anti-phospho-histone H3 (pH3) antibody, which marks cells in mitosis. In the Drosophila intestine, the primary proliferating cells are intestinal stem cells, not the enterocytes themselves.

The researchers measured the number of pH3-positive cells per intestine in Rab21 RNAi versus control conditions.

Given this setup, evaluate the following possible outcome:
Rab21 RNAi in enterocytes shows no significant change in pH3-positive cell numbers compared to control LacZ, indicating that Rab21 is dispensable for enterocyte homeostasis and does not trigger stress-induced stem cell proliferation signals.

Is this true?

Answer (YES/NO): NO